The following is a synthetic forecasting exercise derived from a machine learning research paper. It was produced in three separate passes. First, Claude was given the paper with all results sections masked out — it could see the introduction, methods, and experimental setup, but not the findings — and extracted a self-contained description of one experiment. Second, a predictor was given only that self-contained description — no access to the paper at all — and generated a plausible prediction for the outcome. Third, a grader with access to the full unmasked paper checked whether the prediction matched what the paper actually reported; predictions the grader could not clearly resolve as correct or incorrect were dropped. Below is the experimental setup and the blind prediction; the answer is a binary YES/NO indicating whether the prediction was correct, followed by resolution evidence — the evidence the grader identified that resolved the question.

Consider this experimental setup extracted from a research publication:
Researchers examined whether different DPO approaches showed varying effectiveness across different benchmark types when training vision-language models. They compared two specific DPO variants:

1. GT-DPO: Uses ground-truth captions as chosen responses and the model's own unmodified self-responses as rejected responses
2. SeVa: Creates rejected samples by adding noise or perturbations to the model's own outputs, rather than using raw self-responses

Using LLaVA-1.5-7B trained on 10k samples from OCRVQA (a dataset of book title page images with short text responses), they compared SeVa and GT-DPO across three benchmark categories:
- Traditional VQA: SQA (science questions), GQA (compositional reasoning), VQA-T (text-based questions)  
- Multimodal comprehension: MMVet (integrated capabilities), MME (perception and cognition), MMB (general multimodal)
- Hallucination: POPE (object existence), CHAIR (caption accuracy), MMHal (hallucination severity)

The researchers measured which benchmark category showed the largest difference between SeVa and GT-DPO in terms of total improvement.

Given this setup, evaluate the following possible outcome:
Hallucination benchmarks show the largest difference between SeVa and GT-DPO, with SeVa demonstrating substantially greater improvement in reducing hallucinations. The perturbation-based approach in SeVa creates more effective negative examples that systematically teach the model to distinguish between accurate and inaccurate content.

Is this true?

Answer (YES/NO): YES